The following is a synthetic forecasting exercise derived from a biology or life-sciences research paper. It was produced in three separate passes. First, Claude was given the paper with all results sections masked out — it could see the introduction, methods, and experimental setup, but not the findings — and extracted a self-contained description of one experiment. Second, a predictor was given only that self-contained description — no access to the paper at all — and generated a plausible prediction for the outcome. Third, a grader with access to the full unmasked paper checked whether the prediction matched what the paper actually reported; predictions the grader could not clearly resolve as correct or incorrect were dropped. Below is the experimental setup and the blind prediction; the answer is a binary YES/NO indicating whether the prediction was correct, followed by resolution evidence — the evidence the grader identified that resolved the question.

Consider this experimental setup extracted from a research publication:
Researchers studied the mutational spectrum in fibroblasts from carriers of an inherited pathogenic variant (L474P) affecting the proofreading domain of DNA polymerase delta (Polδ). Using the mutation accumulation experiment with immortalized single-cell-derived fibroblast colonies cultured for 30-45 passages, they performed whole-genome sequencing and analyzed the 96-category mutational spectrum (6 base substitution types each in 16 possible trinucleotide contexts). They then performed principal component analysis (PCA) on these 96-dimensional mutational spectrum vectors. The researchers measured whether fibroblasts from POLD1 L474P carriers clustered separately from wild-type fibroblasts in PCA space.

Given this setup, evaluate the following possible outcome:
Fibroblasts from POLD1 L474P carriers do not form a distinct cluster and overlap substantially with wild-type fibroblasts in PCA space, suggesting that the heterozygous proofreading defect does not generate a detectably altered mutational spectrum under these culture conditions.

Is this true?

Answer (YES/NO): NO